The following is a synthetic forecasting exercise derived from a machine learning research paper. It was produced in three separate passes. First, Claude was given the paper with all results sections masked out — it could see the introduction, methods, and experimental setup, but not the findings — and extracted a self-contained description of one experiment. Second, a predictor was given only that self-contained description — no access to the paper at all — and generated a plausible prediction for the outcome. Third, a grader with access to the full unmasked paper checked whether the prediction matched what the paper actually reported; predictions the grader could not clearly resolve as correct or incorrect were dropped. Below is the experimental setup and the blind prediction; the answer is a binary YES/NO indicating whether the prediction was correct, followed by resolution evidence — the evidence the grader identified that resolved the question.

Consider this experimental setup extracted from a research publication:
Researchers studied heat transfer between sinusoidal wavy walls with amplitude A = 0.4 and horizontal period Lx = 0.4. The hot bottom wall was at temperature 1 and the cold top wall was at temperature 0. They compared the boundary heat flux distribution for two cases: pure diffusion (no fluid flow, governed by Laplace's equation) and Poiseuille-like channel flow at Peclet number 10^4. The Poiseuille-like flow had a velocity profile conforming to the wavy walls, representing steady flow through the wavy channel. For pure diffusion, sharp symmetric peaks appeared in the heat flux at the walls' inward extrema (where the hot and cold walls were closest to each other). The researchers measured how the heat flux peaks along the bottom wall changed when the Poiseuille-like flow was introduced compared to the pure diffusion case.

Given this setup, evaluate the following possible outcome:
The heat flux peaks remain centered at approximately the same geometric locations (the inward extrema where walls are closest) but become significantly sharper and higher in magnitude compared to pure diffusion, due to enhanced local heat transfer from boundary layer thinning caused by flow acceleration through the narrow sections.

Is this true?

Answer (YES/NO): NO